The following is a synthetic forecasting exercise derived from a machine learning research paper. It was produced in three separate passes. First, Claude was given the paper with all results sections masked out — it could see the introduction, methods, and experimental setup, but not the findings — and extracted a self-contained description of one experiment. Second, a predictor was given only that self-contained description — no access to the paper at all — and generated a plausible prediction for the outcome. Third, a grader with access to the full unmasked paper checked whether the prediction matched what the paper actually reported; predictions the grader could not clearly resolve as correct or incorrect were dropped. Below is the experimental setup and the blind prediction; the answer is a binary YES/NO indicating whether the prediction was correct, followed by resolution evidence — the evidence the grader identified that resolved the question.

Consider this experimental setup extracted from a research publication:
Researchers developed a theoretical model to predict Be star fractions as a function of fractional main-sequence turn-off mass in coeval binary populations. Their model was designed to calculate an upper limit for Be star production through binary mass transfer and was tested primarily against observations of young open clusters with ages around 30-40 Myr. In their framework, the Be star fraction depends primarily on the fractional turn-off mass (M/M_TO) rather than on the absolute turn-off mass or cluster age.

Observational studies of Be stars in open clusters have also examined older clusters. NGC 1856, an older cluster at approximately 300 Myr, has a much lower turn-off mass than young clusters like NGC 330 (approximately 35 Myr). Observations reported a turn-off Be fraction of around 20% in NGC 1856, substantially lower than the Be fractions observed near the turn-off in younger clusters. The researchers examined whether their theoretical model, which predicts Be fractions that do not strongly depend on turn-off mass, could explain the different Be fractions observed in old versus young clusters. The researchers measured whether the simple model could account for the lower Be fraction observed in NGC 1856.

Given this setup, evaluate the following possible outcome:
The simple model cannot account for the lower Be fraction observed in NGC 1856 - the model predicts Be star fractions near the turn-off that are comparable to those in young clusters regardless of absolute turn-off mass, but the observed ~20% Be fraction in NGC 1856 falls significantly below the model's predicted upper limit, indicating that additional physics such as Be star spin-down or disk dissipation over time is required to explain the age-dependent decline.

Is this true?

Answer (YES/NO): YES